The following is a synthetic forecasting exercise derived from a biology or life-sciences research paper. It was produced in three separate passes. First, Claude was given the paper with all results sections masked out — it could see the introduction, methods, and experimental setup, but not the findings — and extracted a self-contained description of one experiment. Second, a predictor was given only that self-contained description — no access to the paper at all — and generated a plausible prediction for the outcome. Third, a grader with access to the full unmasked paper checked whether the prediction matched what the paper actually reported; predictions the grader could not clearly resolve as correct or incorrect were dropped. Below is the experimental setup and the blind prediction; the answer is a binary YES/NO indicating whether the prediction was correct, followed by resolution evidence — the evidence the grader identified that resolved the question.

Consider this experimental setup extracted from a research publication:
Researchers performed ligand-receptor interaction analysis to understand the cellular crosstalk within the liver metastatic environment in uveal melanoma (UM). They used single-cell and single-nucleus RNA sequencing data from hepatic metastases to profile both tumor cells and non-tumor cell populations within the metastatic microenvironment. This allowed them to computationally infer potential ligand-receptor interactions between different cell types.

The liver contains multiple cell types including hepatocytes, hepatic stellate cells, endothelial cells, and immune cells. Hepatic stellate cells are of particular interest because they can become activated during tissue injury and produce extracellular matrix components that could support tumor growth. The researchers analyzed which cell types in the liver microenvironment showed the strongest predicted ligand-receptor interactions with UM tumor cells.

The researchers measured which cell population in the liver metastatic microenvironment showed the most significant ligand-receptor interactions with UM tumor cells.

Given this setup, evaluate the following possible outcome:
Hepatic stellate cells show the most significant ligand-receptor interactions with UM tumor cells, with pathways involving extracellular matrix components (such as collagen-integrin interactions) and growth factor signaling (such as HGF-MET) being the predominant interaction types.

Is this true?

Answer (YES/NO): YES